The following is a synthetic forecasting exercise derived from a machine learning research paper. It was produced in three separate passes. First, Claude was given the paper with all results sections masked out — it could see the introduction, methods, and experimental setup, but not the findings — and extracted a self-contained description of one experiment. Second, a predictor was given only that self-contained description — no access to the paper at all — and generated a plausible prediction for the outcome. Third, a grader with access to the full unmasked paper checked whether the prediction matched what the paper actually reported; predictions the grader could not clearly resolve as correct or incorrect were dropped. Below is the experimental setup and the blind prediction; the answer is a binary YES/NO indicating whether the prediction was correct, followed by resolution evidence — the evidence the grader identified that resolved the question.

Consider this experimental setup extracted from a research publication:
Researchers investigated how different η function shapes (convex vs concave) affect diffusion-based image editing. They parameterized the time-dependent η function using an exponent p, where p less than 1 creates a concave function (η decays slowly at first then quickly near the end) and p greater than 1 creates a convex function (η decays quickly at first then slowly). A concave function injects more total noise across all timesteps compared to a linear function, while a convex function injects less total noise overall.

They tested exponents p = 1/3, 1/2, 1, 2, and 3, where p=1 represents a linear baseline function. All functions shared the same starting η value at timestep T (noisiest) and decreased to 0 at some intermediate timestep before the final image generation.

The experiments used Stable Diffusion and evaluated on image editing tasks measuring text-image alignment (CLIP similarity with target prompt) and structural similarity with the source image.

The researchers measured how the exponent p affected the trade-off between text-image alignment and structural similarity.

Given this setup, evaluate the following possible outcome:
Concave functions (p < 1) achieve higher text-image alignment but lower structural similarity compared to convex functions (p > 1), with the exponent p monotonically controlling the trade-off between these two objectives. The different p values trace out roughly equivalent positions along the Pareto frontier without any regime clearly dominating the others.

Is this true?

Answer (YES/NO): YES